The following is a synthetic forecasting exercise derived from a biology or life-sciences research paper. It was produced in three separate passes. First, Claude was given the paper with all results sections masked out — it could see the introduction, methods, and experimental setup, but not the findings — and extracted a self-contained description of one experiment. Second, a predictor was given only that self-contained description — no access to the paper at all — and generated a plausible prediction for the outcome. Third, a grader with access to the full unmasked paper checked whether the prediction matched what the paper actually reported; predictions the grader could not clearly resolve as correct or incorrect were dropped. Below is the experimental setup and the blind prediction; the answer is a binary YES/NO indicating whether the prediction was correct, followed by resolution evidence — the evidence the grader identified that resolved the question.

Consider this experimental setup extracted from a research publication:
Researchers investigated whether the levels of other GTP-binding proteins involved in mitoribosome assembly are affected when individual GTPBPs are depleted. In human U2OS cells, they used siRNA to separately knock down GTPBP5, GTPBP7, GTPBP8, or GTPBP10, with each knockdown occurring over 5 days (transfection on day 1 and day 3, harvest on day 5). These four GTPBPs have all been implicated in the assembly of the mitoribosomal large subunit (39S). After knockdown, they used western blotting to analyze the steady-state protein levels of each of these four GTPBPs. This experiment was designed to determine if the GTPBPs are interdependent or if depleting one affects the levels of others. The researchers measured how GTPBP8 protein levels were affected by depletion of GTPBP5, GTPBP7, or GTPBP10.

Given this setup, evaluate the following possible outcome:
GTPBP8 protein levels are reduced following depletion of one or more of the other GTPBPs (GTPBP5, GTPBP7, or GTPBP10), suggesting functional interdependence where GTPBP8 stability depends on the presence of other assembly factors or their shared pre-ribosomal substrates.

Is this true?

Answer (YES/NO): NO